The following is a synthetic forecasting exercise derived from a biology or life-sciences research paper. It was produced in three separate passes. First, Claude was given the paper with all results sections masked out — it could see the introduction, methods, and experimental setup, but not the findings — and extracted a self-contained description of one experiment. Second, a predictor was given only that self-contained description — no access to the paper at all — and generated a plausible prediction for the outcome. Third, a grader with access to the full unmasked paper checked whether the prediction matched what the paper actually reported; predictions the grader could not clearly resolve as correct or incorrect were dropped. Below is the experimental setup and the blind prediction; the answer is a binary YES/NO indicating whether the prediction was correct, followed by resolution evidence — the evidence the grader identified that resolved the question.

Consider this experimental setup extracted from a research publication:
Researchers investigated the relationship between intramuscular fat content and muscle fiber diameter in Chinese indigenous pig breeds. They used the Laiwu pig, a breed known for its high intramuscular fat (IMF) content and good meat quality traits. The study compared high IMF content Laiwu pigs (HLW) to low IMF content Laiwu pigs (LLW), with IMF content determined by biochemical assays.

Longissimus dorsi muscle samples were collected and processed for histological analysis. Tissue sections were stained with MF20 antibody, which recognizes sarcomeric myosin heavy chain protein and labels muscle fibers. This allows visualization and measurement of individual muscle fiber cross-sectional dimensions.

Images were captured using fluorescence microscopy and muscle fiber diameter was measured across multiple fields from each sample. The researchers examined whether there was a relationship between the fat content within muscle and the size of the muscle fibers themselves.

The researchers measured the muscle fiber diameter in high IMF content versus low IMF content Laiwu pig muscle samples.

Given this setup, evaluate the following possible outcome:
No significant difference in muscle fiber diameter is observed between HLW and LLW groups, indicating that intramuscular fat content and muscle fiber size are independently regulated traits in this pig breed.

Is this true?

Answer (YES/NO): NO